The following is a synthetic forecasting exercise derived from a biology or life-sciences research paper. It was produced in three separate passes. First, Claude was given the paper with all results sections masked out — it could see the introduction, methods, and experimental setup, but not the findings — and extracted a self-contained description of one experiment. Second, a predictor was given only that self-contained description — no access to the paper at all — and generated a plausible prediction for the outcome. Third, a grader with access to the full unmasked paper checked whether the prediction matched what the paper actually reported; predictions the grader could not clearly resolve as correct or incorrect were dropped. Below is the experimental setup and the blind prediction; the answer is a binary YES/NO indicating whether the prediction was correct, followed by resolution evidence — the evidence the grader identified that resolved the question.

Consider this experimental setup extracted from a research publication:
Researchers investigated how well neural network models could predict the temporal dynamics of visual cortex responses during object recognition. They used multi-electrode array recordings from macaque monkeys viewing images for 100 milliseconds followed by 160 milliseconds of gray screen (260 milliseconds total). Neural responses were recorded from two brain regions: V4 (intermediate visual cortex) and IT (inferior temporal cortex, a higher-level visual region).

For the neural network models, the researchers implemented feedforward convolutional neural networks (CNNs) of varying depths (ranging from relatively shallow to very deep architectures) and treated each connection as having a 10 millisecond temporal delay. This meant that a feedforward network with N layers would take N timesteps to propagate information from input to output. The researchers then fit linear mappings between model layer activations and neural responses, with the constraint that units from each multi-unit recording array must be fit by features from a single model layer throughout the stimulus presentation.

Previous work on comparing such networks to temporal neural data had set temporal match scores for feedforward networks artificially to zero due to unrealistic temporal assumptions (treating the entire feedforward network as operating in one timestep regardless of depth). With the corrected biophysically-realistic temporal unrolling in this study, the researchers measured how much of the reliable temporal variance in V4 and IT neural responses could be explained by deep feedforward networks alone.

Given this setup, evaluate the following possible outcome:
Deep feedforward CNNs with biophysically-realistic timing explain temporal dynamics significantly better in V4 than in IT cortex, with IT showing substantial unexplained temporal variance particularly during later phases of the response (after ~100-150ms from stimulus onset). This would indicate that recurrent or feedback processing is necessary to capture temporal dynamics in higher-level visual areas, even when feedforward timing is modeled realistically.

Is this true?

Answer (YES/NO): NO